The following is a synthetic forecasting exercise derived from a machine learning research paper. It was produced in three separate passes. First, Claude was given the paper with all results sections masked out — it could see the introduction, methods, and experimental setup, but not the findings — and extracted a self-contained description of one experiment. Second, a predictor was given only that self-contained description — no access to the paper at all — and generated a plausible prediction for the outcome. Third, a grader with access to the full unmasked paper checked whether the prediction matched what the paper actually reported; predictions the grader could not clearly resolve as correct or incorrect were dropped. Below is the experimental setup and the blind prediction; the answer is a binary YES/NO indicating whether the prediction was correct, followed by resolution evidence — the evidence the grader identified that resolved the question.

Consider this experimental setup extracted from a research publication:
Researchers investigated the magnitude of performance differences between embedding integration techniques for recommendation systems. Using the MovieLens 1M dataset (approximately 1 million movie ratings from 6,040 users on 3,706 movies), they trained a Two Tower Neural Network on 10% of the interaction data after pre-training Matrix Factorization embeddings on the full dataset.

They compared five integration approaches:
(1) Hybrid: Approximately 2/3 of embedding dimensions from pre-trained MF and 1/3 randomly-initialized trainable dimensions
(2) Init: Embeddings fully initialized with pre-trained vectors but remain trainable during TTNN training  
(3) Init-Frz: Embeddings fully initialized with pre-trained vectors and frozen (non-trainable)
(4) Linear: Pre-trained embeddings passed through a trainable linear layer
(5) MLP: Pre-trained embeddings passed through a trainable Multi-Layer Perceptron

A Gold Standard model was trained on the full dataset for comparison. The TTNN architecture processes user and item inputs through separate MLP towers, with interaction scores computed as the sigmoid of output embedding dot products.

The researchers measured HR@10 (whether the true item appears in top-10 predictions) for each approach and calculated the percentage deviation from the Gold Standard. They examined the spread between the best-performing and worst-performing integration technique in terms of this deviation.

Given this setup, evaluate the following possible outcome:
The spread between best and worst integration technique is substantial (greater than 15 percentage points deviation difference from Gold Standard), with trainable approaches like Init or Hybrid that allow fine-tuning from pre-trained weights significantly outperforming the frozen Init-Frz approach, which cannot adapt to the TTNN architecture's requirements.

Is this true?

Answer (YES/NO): NO